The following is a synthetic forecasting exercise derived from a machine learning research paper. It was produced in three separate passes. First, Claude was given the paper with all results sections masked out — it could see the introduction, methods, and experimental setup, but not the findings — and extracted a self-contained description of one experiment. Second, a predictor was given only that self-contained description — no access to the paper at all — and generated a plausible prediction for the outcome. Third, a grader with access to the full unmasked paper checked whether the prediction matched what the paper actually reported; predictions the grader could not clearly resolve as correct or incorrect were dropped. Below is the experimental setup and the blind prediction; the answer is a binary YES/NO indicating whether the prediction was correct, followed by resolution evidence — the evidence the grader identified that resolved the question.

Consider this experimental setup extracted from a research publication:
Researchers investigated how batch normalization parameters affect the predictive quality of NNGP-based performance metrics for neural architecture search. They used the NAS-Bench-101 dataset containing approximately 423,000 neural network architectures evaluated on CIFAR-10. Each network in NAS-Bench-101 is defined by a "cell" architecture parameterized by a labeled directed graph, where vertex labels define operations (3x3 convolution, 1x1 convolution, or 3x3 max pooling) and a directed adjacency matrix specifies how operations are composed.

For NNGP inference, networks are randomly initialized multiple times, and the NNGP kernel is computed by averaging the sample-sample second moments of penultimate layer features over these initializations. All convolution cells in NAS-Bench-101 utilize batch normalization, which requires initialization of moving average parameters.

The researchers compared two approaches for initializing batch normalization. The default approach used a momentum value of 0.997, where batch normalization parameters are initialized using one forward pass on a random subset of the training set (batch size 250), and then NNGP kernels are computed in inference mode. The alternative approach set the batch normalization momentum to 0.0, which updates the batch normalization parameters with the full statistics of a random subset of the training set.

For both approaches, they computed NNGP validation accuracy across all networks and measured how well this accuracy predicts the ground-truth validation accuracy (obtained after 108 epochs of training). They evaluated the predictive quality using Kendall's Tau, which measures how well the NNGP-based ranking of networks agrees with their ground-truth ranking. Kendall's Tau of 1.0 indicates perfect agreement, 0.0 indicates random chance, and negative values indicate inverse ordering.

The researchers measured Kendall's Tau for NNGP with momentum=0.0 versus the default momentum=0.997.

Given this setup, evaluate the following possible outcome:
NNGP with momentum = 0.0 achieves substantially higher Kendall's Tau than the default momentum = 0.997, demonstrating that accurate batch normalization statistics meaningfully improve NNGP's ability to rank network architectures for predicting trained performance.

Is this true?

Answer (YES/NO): NO